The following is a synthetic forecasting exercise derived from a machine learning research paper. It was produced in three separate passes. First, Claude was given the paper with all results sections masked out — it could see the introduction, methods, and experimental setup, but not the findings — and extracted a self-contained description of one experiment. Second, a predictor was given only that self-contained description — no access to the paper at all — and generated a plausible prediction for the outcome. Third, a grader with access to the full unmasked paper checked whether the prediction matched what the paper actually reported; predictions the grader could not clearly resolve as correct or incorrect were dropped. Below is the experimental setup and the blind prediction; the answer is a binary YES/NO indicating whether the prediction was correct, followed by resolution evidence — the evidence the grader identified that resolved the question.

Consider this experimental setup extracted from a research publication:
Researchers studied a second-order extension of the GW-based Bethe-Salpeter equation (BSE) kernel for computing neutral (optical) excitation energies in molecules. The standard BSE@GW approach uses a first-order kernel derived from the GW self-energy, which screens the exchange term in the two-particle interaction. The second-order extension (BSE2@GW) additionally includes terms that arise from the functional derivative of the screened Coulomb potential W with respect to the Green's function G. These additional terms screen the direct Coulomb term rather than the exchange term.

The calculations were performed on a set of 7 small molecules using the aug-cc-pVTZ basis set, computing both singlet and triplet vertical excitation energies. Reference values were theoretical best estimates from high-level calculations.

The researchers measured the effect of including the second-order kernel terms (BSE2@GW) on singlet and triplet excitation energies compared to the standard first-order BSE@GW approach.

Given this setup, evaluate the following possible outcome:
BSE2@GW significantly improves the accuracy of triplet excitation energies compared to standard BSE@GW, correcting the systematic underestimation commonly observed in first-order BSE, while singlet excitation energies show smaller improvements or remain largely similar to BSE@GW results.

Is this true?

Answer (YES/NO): NO